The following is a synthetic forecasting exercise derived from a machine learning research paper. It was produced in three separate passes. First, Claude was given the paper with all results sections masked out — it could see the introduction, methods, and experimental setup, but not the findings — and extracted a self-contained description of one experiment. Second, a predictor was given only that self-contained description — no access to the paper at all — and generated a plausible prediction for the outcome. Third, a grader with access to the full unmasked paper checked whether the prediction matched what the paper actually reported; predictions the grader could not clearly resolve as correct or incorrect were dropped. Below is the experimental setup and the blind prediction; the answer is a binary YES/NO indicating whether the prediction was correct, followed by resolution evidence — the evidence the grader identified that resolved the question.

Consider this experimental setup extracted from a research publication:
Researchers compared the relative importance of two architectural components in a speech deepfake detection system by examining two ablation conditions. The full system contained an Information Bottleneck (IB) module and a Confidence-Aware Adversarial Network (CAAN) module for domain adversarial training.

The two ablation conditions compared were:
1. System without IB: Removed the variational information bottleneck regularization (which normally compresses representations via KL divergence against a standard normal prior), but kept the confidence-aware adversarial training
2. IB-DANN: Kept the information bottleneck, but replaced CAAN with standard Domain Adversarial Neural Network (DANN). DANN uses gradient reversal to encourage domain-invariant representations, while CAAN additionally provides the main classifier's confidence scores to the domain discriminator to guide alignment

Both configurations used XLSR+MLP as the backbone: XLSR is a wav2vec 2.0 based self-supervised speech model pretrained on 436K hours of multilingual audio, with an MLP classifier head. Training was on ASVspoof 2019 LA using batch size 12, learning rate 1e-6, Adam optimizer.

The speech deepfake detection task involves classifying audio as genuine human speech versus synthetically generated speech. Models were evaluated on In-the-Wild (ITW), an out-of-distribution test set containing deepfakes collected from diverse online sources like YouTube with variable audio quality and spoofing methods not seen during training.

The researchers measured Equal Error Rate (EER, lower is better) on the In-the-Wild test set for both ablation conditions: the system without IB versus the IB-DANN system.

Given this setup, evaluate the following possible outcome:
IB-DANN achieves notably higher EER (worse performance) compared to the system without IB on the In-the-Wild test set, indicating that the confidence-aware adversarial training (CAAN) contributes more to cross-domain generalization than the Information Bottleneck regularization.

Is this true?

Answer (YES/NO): NO